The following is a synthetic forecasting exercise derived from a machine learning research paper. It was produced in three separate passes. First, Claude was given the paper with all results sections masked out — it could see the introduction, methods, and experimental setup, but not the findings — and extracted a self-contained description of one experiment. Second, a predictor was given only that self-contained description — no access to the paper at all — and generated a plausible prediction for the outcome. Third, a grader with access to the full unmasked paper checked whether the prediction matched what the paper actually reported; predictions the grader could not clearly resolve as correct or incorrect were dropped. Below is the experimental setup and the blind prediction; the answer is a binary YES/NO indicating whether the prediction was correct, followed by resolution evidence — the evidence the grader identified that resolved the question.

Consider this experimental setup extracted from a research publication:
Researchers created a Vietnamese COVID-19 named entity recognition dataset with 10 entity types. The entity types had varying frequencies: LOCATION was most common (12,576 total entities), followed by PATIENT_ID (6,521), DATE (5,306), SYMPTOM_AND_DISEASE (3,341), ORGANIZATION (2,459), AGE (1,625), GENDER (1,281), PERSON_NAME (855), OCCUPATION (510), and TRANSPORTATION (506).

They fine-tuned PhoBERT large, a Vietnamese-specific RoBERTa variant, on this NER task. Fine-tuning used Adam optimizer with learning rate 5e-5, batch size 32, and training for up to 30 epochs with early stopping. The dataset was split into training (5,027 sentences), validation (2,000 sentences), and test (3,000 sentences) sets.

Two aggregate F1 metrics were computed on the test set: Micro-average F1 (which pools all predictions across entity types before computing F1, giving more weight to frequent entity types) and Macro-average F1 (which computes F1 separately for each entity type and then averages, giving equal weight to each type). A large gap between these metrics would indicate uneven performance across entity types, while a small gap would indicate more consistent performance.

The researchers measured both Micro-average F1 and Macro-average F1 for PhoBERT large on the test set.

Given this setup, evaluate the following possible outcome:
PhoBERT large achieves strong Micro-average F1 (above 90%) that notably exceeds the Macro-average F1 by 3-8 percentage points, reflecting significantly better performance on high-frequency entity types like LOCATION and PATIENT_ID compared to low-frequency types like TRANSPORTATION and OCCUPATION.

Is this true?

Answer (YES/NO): NO